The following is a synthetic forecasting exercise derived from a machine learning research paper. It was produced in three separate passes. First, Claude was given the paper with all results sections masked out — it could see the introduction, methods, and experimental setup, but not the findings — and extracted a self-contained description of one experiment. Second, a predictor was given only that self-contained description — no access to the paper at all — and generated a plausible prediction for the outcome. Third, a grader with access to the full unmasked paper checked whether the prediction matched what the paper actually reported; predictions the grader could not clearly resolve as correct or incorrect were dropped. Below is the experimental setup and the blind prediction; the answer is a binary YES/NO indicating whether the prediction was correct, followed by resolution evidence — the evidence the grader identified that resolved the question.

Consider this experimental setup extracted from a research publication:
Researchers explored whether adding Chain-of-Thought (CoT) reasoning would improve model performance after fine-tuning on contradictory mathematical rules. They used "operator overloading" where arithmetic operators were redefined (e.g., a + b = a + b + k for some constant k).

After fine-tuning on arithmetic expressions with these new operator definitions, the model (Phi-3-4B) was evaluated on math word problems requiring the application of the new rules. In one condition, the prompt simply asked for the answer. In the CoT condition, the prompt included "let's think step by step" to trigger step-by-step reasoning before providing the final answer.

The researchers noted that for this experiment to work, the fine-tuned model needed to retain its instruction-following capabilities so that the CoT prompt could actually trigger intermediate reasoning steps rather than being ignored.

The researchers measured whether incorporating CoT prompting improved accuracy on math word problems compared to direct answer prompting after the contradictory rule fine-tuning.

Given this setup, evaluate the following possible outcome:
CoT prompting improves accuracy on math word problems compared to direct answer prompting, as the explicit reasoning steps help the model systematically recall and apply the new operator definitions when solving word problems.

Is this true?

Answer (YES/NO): YES